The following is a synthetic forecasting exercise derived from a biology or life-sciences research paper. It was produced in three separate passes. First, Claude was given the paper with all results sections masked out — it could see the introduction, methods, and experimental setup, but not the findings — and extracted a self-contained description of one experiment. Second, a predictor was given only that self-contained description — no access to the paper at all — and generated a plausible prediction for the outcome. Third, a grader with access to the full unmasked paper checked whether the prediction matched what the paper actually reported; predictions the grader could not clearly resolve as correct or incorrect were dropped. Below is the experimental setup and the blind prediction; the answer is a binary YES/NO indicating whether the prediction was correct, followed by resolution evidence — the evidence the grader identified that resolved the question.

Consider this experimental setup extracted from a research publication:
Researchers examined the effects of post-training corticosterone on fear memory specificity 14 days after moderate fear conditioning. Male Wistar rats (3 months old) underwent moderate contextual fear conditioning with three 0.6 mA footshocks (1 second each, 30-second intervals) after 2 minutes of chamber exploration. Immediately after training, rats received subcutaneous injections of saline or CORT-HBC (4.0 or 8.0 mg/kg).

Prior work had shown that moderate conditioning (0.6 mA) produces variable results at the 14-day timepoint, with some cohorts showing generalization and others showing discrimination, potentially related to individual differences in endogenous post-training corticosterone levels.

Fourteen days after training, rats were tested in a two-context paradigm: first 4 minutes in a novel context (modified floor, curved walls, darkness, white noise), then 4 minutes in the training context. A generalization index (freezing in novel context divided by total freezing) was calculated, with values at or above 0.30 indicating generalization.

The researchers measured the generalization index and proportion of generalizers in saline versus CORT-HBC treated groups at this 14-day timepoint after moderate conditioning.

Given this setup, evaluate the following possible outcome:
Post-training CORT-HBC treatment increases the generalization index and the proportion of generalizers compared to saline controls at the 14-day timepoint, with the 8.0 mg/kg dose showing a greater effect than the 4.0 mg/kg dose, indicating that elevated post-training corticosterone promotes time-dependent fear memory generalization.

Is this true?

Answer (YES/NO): NO